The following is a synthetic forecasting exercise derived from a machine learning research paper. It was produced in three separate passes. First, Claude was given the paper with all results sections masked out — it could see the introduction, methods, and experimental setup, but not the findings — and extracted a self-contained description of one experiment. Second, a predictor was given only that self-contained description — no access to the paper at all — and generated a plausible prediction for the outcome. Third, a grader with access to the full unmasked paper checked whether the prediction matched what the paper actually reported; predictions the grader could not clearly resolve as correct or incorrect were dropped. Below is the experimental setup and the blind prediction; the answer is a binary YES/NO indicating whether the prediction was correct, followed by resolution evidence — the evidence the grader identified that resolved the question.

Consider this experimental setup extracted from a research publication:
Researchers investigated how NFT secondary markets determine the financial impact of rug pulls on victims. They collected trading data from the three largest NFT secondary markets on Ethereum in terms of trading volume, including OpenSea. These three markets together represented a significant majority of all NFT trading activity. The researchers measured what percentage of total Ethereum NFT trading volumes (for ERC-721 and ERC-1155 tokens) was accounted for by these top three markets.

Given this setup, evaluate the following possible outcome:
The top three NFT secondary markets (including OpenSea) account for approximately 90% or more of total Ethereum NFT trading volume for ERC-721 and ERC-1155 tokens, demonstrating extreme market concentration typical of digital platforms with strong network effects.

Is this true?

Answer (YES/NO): NO